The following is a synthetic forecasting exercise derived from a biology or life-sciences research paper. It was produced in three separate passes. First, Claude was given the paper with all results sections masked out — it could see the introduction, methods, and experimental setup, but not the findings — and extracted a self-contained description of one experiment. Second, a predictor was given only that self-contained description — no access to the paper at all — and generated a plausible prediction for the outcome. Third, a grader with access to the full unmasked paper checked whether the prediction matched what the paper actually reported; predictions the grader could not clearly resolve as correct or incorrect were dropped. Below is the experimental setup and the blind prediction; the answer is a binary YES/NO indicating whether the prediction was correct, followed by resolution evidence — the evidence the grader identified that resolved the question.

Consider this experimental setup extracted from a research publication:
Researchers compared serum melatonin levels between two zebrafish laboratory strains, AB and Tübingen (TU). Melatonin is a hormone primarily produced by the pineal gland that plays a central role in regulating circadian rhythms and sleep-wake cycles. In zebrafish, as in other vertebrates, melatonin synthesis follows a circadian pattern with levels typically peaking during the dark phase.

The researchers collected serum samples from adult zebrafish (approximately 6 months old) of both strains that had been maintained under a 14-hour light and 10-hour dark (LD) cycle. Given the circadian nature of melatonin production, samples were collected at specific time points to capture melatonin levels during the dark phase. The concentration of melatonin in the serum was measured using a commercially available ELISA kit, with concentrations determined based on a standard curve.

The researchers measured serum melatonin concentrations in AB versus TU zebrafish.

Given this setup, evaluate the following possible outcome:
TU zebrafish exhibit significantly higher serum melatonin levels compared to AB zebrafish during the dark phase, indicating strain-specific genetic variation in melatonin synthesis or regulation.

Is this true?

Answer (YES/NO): NO